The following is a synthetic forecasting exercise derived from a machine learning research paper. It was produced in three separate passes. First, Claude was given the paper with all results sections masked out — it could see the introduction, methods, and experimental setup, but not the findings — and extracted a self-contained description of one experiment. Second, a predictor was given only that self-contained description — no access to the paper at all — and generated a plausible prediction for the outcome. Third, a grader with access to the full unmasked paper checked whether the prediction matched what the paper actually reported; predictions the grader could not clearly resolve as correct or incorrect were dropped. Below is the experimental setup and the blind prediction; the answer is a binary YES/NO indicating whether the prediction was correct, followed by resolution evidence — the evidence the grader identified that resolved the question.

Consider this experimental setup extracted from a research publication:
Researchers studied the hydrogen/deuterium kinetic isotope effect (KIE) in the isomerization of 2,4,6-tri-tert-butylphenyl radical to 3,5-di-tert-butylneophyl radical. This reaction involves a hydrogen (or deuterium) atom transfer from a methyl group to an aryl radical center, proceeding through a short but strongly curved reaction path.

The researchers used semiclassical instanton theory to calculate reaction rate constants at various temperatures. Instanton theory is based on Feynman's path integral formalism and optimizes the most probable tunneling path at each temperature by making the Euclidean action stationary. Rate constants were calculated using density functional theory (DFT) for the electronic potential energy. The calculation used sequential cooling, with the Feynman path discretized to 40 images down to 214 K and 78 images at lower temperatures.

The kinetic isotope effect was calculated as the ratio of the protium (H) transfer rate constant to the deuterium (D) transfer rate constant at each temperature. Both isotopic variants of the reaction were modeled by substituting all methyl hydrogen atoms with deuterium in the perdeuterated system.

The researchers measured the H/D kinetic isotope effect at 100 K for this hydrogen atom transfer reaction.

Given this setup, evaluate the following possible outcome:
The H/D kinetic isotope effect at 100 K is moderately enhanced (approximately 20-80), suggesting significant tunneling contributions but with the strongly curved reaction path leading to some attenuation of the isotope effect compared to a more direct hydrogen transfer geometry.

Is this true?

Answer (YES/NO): NO